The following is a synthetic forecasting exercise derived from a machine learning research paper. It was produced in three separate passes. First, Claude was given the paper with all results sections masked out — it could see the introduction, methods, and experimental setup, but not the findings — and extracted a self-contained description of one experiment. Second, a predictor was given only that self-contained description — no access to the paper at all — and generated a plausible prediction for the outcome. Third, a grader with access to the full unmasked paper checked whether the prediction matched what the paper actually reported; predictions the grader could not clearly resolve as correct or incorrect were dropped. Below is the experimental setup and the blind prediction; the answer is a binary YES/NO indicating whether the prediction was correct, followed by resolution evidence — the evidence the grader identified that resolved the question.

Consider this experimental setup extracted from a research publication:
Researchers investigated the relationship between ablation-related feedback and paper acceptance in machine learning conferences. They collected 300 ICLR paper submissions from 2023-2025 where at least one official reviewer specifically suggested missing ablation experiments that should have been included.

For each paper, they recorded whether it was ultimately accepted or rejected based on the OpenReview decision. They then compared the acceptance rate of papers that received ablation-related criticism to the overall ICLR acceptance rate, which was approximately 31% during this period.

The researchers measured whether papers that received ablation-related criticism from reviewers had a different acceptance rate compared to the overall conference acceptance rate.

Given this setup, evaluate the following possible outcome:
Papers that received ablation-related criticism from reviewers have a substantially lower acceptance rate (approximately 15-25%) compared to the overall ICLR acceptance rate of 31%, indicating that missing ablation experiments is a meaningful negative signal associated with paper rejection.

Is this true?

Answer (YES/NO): NO